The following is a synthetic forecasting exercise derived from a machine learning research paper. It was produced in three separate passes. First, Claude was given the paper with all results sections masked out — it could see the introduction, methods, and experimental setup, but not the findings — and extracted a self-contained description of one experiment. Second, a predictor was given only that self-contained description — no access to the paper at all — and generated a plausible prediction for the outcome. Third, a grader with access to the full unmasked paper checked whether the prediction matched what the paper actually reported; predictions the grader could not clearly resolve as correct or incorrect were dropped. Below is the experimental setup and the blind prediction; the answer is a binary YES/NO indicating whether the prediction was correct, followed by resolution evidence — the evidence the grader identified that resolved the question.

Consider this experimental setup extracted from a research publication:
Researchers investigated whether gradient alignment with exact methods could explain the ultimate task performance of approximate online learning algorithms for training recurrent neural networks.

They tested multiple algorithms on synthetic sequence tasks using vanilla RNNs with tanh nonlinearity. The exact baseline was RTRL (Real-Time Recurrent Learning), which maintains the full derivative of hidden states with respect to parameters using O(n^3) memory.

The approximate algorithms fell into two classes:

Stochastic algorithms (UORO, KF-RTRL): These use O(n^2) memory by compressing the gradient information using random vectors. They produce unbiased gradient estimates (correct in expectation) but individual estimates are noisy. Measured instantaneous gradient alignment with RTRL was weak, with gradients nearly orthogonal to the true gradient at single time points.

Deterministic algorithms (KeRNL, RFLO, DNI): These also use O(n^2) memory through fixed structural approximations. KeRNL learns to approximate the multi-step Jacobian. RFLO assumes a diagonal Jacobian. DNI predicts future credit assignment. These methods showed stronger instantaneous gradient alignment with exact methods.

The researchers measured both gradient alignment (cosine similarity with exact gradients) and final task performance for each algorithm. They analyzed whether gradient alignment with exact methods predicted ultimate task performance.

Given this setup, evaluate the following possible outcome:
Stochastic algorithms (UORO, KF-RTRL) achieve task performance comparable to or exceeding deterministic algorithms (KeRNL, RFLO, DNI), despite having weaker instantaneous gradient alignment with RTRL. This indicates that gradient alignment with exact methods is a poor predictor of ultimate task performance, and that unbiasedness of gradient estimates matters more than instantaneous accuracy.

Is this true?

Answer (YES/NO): YES